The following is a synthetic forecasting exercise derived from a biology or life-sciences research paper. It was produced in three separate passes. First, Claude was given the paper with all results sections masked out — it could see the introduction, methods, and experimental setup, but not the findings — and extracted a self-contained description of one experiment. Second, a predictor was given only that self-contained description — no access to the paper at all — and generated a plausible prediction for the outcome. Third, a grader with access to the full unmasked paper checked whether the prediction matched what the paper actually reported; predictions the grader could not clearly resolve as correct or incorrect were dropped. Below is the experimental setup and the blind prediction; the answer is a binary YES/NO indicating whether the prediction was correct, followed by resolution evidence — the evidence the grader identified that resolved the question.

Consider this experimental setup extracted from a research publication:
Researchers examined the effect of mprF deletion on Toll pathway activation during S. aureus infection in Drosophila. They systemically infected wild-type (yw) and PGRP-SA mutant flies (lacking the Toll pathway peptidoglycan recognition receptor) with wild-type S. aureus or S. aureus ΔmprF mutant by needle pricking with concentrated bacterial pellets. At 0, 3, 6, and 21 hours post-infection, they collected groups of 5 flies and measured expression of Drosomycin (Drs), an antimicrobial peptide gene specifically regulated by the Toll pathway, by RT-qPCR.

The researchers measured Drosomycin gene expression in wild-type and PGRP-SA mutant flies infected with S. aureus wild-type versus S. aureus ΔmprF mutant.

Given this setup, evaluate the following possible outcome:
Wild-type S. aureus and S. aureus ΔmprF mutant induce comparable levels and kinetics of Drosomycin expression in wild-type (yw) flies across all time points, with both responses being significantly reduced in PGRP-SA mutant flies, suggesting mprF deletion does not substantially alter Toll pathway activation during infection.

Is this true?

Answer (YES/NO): NO